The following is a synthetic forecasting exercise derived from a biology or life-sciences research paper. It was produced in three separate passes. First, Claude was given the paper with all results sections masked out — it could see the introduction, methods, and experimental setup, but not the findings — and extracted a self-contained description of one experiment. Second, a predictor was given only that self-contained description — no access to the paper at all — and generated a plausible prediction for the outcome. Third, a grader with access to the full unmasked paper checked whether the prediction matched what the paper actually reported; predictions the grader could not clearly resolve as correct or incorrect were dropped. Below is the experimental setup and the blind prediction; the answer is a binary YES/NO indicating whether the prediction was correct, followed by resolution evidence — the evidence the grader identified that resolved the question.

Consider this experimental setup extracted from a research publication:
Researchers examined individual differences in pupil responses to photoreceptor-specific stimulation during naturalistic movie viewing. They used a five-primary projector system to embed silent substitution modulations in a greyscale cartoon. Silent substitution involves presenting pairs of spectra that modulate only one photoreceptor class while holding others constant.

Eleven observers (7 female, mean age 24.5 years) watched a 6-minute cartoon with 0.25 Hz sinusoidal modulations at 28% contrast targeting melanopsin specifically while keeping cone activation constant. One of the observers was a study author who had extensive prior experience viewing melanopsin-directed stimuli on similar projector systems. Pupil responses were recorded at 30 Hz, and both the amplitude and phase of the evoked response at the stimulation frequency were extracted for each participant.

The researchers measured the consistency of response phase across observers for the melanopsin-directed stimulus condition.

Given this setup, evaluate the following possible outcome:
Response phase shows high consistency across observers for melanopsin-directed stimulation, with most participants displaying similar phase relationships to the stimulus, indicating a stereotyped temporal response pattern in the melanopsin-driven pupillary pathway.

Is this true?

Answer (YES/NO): NO